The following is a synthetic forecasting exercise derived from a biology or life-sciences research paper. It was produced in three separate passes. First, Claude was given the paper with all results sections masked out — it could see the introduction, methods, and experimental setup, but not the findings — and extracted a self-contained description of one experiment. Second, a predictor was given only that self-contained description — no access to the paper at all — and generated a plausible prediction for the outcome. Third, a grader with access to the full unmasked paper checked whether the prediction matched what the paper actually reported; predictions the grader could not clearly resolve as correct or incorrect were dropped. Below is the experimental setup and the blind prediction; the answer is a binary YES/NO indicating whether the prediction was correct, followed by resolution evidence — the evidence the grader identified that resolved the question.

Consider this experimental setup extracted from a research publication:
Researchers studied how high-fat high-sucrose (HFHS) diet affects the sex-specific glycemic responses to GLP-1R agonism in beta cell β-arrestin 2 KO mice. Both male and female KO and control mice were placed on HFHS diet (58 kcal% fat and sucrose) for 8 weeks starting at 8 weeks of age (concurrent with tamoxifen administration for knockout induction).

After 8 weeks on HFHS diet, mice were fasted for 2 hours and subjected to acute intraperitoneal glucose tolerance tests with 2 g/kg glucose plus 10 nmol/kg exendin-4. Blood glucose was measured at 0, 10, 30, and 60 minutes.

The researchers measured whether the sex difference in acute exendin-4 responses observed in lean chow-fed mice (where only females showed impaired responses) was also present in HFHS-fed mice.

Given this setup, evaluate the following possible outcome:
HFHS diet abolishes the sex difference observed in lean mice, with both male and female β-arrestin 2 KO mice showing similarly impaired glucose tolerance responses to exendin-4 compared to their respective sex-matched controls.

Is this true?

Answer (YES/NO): YES